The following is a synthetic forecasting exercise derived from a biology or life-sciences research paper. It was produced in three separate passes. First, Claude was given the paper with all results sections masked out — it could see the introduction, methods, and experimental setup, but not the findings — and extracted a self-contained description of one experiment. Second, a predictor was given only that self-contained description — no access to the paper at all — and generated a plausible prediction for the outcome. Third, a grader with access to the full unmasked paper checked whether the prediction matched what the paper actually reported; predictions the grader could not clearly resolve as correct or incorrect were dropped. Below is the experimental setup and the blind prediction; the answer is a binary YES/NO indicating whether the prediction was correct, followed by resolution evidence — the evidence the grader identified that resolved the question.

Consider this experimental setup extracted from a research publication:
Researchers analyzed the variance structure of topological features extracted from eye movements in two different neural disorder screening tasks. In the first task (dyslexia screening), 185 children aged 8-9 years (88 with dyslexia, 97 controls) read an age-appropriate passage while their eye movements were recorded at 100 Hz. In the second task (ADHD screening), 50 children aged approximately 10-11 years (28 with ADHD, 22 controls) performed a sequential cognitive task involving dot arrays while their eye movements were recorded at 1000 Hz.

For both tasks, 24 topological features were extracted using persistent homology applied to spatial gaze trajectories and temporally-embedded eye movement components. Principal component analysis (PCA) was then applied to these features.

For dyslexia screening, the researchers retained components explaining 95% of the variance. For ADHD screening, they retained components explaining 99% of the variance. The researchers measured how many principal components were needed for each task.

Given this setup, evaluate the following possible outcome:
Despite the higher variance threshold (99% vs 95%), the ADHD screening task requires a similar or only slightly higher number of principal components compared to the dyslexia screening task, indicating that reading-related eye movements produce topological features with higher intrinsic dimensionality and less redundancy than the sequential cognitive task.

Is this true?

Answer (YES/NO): NO